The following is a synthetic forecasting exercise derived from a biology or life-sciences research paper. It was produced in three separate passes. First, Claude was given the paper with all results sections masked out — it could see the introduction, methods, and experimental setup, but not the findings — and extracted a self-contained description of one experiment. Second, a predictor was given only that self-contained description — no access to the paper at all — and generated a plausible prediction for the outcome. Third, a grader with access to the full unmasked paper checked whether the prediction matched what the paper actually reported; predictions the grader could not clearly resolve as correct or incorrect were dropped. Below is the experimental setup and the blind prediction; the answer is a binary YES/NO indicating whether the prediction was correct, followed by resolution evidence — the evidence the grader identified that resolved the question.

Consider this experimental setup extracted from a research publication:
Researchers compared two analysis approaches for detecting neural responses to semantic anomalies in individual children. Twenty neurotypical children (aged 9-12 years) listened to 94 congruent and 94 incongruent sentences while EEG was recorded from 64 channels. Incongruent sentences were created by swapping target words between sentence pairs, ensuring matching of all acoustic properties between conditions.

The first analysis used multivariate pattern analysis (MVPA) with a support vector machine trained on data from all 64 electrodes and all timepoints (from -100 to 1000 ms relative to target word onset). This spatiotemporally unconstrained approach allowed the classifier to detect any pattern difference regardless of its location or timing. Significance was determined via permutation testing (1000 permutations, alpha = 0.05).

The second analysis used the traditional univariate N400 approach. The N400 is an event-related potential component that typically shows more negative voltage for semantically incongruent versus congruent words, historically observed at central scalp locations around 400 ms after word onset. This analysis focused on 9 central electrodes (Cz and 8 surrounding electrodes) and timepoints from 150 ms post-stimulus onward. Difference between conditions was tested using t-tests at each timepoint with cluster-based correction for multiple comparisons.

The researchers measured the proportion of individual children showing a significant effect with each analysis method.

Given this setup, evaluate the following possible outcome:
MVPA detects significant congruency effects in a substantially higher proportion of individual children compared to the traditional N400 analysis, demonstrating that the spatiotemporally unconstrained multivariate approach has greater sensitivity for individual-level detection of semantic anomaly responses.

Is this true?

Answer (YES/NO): YES